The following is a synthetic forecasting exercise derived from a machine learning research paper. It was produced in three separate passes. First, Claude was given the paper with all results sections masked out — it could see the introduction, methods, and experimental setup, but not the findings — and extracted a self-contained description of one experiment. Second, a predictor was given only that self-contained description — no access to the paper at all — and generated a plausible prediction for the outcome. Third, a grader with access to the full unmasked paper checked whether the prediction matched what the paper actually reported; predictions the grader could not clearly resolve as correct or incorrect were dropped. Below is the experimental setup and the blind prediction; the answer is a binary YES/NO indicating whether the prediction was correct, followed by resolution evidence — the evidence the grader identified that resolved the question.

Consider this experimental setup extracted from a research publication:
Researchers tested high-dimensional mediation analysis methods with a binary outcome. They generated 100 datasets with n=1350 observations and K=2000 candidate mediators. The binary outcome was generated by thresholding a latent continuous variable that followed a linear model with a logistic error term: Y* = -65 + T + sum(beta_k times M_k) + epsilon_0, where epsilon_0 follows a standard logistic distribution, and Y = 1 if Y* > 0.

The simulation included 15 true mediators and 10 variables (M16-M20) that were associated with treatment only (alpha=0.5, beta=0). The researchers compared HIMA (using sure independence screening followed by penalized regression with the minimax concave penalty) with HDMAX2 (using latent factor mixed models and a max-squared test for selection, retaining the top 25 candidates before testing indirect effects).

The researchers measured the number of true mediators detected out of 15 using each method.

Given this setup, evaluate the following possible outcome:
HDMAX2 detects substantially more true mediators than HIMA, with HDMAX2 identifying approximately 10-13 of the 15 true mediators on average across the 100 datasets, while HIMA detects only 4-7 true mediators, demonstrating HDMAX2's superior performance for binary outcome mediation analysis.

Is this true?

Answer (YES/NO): NO